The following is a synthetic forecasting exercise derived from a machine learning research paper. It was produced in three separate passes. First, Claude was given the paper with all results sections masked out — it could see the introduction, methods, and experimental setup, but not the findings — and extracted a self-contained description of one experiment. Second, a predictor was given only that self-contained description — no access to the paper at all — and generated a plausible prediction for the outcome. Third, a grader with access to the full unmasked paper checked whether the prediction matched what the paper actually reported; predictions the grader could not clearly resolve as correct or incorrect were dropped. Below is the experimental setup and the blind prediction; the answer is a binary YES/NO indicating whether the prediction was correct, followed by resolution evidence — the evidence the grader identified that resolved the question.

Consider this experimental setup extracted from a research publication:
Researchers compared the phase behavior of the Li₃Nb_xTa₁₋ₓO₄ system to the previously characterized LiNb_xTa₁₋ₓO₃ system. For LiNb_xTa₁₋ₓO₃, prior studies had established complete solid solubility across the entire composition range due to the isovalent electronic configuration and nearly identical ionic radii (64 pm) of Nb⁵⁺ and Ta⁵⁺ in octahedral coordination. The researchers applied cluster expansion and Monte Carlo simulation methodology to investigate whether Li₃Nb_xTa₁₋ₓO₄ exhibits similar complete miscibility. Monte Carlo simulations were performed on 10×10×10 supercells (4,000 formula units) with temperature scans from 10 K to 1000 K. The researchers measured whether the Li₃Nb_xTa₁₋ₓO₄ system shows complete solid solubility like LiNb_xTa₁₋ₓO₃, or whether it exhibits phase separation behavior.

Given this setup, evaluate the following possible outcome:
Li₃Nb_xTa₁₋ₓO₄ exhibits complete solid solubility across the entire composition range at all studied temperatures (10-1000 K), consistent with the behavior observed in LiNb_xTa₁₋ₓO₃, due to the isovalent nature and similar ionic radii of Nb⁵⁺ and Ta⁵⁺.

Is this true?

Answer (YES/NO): NO